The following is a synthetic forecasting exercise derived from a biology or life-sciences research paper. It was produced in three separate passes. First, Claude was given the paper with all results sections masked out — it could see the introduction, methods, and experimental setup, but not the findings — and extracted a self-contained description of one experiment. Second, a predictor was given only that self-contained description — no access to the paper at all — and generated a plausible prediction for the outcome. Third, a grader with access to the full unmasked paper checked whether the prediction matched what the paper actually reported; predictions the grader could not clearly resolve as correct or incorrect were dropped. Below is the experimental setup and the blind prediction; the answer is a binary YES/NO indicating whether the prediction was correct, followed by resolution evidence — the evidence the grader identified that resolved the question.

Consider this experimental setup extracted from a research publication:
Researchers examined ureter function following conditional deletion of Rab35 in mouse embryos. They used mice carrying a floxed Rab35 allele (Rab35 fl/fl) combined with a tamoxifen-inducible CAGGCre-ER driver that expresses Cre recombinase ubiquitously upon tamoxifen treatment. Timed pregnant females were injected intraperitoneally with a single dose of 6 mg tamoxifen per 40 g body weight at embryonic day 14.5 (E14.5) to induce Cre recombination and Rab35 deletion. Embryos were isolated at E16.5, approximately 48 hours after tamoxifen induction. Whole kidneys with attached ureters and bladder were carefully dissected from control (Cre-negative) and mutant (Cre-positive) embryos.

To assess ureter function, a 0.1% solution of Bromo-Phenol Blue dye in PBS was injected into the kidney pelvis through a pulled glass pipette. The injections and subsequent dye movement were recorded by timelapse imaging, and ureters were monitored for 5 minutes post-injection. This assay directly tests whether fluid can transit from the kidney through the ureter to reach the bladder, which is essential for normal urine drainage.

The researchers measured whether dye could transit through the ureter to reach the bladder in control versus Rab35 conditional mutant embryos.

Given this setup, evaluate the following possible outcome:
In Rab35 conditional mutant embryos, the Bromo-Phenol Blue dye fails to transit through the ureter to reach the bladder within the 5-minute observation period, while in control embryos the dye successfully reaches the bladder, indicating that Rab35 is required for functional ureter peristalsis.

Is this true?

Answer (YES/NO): NO